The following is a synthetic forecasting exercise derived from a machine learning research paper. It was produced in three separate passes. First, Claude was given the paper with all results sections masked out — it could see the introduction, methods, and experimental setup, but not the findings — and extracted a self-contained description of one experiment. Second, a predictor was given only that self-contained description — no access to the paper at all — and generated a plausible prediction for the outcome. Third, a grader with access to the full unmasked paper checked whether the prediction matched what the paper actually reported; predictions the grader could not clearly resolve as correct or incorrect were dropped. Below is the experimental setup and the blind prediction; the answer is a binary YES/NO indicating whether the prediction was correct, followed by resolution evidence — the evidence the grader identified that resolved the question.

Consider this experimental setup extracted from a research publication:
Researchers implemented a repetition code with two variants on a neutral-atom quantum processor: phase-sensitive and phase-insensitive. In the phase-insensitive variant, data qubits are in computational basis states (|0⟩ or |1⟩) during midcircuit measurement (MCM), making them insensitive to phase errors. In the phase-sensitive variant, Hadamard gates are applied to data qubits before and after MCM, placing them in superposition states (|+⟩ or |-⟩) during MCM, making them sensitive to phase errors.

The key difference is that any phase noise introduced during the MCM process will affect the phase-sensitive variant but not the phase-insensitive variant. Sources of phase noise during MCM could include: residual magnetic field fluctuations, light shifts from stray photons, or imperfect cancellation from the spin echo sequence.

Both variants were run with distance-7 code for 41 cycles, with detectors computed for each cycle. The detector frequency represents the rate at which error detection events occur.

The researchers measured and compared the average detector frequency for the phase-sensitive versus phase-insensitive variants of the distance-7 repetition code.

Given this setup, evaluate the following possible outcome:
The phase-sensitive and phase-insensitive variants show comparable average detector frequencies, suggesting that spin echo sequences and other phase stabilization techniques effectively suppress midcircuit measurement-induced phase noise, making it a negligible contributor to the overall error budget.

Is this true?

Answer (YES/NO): NO